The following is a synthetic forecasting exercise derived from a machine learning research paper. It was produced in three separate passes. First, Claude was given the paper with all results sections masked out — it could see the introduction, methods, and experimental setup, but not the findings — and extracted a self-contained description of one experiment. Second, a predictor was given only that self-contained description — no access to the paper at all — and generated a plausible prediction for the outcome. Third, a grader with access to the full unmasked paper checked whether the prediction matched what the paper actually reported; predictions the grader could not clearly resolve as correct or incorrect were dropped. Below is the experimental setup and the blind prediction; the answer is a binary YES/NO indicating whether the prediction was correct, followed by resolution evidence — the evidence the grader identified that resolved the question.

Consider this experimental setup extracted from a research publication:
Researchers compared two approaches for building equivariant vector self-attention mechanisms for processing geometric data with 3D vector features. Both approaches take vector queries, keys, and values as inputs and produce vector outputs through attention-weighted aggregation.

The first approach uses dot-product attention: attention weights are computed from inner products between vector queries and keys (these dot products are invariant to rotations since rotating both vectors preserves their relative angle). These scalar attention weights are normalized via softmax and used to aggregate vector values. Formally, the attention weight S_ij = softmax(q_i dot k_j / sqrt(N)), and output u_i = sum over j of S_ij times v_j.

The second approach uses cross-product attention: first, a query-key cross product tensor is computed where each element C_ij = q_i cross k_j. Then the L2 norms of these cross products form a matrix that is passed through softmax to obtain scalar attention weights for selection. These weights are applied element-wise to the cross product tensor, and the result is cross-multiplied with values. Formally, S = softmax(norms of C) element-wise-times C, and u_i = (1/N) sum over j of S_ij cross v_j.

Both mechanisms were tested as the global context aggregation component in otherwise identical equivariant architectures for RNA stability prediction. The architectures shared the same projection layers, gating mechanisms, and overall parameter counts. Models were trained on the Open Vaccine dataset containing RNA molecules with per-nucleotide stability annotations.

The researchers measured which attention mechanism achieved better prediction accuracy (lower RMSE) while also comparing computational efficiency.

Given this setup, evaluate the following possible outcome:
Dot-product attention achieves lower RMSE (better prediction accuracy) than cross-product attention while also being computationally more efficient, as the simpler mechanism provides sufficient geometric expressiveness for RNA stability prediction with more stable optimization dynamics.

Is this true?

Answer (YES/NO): NO